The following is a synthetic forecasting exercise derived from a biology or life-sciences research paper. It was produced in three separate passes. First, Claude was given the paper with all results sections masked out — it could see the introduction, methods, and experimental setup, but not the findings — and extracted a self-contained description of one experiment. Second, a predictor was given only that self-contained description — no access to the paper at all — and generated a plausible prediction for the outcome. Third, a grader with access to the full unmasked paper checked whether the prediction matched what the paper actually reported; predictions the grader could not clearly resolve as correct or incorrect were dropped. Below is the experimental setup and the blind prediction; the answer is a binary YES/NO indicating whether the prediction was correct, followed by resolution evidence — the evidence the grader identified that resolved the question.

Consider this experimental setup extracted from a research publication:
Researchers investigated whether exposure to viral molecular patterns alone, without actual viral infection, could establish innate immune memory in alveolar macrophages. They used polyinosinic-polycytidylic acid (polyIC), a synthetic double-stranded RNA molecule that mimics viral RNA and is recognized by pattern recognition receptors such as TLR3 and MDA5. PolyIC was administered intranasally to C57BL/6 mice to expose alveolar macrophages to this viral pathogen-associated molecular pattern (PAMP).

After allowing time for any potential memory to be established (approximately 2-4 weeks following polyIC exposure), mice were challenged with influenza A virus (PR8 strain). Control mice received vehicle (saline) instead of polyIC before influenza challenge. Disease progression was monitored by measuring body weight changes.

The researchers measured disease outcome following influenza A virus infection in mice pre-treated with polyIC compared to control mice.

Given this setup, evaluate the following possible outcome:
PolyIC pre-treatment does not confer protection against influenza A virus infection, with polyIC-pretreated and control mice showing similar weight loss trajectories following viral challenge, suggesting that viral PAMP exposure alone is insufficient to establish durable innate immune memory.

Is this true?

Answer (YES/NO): NO